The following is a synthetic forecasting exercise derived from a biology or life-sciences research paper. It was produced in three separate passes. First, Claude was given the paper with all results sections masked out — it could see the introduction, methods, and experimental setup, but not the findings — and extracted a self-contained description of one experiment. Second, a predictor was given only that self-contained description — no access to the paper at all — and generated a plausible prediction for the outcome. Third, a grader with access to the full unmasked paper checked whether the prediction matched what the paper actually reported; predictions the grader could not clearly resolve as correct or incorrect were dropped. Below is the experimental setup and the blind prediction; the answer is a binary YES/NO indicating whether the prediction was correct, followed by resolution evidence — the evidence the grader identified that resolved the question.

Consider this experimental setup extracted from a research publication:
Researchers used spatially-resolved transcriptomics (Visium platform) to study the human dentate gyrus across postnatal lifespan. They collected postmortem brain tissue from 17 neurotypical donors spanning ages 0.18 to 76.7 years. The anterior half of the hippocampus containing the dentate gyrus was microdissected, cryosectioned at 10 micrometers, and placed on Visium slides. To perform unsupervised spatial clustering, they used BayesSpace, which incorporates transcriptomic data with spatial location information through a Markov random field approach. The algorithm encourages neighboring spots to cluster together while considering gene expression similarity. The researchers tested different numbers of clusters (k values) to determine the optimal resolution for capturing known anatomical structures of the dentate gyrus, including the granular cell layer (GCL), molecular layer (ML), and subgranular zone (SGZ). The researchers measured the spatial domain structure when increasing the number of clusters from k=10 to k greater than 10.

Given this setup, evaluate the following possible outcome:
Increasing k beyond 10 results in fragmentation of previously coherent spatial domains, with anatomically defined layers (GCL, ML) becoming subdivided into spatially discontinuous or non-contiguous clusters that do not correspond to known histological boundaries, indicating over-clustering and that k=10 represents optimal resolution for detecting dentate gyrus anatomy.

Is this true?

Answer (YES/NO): YES